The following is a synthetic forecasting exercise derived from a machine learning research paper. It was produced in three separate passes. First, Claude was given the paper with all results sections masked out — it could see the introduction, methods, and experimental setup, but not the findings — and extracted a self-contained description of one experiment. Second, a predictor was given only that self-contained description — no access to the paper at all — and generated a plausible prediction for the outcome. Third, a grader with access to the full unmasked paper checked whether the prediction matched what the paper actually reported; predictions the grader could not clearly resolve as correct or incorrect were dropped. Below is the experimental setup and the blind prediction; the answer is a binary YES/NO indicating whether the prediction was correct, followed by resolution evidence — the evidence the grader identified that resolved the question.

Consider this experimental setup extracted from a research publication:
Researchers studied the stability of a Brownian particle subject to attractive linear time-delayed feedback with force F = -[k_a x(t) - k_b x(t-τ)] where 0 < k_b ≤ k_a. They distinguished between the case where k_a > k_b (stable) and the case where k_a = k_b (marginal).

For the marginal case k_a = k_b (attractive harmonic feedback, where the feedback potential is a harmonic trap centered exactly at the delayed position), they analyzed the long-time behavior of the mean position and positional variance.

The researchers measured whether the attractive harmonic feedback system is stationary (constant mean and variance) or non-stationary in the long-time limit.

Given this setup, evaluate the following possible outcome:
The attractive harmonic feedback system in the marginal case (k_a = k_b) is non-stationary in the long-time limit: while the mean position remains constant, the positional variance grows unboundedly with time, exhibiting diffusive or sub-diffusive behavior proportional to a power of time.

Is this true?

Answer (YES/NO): YES